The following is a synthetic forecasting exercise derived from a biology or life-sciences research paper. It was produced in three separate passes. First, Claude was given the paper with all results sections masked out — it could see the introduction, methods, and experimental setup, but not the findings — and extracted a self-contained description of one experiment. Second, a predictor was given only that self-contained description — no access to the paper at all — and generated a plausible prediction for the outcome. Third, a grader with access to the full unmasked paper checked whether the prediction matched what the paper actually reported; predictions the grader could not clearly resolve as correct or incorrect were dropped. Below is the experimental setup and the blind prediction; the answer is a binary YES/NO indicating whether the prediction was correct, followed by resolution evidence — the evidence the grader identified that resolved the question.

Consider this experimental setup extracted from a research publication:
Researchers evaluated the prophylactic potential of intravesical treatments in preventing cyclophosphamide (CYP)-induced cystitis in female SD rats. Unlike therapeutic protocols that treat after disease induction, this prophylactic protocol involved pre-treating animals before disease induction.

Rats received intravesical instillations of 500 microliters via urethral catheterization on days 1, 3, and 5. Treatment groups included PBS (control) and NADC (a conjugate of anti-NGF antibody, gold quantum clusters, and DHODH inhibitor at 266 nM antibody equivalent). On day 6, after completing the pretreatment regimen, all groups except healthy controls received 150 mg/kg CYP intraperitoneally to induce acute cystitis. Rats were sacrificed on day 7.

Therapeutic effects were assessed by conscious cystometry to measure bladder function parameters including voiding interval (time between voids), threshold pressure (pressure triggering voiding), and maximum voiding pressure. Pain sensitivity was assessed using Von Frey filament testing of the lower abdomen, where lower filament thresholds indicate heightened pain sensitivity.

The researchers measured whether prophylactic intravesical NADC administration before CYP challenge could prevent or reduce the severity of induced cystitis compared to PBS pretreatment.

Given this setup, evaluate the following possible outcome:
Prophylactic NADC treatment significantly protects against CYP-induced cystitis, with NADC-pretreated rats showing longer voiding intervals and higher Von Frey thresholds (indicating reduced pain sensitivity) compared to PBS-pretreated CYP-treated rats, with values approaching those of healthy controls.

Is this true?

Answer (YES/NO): YES